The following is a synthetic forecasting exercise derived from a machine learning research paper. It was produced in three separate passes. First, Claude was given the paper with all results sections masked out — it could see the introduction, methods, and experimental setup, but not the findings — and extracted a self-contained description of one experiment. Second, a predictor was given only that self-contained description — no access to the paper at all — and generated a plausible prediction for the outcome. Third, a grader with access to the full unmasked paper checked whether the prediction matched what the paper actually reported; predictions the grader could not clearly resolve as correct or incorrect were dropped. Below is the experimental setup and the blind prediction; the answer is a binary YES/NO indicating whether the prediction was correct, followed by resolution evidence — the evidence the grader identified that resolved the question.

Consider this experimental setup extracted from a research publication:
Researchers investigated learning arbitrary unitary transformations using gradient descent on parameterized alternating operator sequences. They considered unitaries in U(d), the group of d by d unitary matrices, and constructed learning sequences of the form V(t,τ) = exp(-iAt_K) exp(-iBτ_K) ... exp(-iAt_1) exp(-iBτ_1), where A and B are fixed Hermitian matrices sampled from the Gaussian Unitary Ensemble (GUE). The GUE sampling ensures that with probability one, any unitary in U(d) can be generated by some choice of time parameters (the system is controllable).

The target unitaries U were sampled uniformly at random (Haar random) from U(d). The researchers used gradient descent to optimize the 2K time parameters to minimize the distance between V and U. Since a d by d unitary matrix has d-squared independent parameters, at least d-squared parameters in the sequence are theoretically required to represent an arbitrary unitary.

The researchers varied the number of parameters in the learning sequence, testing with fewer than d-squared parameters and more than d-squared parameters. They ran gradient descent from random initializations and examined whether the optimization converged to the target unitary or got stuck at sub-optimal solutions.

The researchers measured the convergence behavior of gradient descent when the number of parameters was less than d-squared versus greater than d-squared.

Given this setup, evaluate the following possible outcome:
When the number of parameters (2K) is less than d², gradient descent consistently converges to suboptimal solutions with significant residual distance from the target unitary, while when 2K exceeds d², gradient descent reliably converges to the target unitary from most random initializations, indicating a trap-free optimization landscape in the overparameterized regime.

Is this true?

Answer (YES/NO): YES